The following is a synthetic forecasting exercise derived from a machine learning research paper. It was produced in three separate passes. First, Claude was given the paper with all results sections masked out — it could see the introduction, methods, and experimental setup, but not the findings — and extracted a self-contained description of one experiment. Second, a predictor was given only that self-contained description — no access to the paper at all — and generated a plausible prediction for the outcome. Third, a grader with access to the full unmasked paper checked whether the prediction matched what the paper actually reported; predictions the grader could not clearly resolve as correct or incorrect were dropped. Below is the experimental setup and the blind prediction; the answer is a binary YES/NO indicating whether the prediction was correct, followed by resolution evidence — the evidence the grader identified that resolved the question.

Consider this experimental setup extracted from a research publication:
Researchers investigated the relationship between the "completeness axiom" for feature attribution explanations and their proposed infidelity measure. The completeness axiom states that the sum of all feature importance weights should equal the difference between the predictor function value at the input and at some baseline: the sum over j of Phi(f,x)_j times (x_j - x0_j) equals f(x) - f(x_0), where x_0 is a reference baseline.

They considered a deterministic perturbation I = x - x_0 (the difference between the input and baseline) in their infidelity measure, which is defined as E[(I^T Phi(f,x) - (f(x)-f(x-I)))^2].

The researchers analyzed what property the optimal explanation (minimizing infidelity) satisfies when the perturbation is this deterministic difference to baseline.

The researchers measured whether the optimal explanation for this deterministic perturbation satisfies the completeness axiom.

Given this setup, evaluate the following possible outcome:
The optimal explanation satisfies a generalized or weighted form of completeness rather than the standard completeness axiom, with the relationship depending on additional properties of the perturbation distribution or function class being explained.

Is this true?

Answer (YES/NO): NO